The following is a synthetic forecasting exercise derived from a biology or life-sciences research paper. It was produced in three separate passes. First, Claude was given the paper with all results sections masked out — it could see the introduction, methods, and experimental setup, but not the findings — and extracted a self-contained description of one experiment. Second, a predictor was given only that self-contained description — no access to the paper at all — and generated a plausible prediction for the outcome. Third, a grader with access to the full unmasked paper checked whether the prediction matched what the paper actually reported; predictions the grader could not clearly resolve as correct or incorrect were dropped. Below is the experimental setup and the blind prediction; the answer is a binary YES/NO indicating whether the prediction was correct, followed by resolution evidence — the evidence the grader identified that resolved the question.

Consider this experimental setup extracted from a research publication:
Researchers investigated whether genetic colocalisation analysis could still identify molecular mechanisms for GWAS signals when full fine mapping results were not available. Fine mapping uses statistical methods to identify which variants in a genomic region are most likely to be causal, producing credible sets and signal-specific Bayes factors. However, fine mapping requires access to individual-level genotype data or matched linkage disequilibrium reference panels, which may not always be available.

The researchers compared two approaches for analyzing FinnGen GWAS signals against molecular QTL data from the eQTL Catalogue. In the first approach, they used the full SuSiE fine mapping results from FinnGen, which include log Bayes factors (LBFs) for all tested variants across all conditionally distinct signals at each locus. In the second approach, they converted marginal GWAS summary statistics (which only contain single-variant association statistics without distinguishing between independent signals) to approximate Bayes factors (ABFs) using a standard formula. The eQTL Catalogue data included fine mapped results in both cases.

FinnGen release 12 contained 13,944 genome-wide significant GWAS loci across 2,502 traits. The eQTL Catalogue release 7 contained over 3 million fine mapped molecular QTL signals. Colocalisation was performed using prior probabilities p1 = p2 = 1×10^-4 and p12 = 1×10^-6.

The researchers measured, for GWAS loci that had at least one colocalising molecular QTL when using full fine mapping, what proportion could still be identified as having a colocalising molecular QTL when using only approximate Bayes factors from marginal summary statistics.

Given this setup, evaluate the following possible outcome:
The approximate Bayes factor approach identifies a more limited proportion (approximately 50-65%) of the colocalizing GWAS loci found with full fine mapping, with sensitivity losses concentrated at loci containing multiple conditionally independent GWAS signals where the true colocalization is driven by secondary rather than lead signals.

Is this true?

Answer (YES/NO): NO